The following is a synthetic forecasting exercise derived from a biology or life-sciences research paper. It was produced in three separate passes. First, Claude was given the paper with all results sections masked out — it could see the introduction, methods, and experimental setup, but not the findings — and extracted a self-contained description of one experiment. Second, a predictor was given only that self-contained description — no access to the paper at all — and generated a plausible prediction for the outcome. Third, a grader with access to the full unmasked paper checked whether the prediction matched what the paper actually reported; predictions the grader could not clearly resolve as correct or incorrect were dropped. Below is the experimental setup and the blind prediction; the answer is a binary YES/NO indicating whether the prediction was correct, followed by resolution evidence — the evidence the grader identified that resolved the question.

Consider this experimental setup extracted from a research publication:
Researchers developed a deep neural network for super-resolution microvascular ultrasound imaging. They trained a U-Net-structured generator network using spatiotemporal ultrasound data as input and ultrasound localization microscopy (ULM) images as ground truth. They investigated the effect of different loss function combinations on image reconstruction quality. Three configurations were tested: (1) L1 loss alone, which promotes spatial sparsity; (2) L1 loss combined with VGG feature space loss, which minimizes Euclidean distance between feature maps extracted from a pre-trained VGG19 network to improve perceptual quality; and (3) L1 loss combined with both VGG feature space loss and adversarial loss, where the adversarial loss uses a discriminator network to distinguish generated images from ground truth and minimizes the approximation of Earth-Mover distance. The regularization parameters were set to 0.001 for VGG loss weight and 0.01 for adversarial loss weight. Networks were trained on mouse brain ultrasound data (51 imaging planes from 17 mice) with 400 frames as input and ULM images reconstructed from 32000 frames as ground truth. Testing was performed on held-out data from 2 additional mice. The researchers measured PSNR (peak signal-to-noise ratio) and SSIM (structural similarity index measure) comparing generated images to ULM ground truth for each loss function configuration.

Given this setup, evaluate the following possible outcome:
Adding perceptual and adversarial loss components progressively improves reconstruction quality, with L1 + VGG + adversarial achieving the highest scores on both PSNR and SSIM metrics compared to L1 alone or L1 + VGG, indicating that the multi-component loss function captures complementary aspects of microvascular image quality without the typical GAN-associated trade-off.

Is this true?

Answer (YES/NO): NO